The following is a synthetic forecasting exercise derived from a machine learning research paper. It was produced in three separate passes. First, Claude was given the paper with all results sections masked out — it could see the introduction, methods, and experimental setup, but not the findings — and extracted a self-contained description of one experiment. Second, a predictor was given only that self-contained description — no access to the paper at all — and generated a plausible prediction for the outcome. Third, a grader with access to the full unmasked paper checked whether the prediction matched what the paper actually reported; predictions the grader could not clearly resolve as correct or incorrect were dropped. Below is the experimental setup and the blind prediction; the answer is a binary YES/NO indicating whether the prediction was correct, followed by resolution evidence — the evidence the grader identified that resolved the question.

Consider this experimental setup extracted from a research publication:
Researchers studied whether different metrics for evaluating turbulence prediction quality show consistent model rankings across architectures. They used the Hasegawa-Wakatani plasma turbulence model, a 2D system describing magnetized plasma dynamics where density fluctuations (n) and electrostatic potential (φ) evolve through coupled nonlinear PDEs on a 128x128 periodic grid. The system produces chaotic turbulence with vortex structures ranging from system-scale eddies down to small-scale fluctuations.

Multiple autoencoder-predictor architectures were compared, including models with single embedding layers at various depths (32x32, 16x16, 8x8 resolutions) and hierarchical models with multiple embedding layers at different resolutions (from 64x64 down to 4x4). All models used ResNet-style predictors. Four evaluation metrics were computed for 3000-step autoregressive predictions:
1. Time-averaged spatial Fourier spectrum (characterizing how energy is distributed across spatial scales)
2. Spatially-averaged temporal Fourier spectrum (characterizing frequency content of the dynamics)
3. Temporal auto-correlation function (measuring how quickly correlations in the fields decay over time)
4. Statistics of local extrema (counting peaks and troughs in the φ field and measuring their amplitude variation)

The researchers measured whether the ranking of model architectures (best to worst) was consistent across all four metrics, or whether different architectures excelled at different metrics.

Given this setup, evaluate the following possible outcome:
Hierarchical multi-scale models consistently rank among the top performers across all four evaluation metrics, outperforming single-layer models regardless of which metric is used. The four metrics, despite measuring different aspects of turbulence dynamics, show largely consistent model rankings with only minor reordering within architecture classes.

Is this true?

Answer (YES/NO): YES